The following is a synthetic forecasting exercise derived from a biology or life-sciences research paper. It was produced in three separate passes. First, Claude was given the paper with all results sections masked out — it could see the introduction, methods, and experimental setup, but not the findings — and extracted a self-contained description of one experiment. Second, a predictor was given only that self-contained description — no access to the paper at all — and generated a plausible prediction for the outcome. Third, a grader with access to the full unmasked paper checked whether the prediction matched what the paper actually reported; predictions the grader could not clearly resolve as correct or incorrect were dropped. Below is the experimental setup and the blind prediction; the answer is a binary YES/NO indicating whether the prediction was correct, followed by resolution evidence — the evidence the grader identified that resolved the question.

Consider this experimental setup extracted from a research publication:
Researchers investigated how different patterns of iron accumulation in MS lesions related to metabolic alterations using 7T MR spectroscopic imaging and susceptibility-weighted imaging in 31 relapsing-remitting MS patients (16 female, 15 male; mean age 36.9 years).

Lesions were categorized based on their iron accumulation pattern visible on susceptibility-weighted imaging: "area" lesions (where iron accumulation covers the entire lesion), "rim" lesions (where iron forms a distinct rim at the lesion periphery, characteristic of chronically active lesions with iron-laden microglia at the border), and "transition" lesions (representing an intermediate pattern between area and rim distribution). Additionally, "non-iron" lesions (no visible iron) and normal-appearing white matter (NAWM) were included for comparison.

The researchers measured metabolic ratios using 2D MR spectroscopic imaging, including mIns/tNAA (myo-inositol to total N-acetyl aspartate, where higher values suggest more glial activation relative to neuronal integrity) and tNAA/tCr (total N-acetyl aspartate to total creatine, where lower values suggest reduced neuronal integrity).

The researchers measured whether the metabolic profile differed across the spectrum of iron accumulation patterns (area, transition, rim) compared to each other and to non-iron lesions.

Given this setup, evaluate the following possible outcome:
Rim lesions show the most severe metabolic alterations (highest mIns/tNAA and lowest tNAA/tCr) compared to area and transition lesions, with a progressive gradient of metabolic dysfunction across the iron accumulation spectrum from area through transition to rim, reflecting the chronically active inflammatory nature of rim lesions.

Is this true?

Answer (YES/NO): YES